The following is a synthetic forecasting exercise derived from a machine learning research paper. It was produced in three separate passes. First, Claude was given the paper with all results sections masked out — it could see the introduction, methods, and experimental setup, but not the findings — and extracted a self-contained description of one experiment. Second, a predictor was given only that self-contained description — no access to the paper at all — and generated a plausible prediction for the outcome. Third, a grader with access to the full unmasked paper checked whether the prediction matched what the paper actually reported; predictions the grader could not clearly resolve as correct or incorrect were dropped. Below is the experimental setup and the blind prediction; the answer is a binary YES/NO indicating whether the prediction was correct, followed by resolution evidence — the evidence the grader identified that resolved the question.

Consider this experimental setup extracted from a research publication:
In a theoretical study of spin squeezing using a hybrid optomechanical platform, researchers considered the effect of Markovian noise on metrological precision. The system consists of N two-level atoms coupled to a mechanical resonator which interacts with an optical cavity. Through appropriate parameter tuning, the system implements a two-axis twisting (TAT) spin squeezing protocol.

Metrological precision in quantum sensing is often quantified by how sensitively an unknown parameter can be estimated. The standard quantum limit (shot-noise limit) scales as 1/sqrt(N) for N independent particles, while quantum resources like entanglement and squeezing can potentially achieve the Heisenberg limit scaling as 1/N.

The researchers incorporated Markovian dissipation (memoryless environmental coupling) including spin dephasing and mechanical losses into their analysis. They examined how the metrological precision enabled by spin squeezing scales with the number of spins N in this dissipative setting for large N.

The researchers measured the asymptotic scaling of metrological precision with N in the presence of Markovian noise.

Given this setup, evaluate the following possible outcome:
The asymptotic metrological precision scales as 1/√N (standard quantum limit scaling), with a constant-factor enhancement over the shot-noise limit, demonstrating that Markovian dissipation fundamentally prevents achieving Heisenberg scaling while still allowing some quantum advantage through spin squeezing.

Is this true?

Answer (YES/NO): NO